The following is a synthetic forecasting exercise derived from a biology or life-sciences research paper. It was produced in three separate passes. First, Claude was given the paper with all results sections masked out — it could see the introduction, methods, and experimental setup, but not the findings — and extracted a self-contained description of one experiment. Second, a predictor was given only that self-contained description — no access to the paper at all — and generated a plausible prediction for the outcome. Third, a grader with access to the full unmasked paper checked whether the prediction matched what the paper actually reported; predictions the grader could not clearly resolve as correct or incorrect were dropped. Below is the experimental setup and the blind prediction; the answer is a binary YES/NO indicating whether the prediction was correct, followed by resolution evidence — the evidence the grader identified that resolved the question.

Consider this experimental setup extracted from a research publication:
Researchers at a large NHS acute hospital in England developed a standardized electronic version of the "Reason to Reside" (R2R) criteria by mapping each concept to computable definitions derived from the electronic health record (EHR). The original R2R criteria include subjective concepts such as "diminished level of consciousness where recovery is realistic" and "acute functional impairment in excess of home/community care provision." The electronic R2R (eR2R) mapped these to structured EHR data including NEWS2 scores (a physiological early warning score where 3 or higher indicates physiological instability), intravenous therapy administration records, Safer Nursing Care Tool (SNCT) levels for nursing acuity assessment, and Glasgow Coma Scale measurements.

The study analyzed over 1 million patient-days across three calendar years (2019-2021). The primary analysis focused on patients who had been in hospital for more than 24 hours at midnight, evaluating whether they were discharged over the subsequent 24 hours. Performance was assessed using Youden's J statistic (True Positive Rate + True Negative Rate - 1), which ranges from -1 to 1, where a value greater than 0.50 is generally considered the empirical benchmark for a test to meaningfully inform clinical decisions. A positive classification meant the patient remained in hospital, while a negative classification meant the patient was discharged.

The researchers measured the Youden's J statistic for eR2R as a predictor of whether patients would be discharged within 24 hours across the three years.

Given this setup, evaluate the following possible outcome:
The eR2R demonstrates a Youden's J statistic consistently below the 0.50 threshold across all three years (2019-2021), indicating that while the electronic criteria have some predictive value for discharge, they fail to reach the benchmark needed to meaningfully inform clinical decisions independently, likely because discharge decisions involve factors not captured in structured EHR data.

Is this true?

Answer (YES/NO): YES